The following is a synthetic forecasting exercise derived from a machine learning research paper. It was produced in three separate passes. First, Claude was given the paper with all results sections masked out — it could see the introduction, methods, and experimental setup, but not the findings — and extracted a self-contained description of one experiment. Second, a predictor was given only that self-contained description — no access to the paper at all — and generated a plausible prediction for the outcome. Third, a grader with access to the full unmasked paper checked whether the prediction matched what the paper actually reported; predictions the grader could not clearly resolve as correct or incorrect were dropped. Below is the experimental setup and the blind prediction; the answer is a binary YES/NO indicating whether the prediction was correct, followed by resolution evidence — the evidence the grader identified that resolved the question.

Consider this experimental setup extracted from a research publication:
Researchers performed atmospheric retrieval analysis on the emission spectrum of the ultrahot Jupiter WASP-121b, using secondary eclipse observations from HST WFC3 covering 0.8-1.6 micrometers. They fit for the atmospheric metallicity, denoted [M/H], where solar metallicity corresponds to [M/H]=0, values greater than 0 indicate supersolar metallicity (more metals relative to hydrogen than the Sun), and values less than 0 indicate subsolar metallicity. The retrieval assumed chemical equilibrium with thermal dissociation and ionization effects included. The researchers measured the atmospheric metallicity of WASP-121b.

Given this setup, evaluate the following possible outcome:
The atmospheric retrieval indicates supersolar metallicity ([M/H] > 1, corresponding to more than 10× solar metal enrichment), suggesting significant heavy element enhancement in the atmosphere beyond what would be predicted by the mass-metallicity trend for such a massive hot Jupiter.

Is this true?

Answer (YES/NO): NO